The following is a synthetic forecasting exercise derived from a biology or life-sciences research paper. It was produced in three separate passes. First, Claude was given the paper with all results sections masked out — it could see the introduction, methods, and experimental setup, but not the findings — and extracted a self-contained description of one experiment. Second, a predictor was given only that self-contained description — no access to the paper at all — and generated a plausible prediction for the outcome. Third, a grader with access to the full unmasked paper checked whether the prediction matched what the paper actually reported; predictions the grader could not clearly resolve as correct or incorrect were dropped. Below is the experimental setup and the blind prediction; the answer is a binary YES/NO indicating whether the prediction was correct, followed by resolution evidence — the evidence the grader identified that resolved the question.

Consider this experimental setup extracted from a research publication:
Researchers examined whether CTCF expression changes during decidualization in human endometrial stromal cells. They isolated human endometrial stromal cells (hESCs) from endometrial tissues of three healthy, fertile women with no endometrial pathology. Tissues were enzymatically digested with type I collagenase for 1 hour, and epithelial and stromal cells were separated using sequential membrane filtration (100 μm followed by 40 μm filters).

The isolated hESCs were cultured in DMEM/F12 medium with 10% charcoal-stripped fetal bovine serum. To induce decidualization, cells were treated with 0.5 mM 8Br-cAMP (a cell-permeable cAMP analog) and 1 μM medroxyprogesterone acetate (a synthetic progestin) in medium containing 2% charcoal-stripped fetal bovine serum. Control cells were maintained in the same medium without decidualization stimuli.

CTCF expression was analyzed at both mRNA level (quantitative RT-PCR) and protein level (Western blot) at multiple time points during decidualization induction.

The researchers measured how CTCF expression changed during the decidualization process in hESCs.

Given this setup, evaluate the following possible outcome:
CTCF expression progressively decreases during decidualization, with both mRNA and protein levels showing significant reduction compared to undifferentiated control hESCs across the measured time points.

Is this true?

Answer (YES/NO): YES